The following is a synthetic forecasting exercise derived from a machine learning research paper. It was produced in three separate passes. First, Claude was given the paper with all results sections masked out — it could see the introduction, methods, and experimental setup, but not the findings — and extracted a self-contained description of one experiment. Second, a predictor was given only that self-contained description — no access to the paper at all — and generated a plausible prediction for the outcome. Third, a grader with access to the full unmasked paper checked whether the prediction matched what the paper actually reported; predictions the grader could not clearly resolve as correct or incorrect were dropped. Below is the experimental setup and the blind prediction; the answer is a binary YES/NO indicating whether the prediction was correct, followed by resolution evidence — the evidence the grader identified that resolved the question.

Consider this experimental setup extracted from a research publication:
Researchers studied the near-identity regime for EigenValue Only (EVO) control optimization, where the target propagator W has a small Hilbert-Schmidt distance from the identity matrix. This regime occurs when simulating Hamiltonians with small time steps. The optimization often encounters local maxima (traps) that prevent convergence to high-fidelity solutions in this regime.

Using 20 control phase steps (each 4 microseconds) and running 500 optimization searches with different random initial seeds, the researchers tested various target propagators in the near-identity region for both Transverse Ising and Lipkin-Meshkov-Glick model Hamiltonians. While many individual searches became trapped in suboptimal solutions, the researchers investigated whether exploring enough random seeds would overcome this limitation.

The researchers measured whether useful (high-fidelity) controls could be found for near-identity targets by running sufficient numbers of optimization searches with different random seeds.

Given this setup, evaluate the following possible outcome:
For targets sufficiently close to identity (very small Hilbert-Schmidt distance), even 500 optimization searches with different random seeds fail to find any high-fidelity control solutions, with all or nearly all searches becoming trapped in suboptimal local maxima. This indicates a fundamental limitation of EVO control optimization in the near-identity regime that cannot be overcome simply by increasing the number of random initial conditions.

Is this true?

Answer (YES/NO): YES